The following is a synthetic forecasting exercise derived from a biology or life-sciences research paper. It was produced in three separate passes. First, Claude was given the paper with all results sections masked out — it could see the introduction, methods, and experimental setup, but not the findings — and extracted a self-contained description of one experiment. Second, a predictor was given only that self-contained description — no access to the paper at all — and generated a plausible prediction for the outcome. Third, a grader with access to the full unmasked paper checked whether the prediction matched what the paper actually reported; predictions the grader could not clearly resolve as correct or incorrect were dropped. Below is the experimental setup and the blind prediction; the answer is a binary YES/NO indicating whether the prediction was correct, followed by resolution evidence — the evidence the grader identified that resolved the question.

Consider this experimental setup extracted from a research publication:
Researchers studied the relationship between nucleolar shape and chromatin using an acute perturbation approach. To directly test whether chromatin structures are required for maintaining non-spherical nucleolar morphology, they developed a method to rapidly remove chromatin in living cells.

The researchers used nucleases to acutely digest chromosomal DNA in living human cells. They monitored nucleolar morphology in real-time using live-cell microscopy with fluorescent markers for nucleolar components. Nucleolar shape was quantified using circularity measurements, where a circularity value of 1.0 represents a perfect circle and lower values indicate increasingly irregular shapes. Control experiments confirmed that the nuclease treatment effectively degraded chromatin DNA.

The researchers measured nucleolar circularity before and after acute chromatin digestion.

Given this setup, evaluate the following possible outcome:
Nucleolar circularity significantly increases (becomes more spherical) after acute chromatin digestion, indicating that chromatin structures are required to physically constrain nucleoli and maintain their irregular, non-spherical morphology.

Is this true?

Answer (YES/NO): YES